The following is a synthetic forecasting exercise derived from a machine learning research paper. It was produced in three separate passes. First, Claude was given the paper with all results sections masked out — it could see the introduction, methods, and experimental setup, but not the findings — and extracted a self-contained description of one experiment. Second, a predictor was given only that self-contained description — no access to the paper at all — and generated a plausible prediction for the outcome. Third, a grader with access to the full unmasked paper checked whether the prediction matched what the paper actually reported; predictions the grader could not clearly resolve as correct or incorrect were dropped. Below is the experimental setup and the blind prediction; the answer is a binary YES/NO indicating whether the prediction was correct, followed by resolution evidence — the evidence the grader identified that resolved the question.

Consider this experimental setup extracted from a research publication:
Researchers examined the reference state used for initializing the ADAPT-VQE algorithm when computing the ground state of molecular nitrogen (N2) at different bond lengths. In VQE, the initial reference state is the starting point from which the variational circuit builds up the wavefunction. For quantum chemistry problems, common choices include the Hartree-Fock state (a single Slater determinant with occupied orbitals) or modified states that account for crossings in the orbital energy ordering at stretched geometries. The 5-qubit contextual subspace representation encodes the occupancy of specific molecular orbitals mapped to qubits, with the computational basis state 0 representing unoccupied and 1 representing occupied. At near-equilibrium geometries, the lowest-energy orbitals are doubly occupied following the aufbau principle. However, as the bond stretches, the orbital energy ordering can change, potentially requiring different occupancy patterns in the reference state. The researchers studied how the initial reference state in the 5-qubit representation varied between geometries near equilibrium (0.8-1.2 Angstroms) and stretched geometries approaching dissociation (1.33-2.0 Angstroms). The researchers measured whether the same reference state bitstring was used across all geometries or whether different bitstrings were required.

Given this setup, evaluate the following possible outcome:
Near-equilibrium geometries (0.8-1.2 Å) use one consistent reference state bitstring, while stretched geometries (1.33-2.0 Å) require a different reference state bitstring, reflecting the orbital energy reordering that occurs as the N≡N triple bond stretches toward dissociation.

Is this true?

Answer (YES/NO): NO